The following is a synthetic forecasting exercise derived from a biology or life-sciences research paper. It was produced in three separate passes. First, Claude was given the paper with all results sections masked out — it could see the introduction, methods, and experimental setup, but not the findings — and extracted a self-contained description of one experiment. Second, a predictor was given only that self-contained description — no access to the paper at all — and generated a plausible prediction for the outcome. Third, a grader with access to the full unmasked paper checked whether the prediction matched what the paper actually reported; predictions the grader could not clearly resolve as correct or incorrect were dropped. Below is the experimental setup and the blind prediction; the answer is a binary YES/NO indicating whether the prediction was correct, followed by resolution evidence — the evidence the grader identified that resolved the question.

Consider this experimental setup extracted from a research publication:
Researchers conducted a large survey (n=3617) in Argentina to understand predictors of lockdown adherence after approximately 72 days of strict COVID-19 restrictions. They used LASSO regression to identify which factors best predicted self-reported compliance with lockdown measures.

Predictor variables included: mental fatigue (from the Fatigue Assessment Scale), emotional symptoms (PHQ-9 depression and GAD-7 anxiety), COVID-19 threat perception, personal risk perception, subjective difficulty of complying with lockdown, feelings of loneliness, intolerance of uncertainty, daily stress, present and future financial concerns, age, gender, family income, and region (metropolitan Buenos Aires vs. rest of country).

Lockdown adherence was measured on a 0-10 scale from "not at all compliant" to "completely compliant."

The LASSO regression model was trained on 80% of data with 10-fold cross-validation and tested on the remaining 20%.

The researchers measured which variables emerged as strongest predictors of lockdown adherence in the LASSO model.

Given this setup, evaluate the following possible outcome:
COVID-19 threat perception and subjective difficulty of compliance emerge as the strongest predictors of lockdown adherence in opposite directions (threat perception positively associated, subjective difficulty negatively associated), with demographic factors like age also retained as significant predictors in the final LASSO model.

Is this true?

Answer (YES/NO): NO